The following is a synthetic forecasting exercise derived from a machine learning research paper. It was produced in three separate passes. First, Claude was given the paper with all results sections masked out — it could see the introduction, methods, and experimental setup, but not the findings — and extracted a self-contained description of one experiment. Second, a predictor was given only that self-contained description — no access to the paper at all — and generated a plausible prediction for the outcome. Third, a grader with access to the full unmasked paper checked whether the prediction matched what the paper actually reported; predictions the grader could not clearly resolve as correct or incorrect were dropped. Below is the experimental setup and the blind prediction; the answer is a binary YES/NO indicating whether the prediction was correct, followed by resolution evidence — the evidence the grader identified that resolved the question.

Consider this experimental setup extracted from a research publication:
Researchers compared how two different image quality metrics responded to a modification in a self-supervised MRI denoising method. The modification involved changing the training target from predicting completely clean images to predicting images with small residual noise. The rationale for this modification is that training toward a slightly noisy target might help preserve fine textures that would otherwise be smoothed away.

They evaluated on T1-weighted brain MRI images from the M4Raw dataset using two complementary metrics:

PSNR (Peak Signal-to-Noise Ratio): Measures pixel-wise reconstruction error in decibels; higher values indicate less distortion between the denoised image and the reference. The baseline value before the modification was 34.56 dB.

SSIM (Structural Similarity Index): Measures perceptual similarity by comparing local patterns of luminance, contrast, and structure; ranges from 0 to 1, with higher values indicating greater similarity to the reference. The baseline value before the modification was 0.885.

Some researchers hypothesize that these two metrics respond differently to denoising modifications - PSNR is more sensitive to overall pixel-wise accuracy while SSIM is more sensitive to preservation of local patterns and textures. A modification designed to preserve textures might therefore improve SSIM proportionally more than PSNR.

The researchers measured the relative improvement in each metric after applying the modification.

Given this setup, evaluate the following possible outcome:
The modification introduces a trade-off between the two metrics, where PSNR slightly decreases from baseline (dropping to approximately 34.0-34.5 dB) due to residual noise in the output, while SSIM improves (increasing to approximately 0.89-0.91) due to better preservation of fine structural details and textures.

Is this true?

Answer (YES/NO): NO